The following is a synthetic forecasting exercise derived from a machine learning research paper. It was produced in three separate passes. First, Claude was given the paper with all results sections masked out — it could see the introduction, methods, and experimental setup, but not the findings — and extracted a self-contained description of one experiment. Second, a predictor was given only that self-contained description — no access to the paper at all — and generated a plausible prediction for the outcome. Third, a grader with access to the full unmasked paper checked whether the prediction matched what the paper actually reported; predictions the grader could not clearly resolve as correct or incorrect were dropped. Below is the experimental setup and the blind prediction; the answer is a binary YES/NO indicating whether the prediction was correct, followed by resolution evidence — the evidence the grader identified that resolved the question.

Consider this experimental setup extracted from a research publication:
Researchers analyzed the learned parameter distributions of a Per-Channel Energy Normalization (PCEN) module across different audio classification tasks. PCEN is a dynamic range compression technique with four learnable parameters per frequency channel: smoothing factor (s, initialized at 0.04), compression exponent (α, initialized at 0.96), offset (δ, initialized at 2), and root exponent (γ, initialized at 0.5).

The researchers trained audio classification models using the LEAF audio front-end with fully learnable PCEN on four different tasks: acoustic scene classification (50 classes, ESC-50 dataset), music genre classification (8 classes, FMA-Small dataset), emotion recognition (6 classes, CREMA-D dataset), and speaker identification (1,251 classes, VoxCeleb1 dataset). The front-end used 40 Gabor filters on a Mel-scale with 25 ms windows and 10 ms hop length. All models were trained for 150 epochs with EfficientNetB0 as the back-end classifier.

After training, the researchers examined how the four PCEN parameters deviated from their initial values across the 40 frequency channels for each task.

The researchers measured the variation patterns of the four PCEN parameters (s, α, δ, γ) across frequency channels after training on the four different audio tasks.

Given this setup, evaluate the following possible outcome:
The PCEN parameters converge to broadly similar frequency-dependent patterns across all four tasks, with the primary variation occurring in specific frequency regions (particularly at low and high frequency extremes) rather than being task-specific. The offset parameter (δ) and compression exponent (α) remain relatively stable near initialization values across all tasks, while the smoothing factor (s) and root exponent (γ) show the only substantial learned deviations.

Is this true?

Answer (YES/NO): NO